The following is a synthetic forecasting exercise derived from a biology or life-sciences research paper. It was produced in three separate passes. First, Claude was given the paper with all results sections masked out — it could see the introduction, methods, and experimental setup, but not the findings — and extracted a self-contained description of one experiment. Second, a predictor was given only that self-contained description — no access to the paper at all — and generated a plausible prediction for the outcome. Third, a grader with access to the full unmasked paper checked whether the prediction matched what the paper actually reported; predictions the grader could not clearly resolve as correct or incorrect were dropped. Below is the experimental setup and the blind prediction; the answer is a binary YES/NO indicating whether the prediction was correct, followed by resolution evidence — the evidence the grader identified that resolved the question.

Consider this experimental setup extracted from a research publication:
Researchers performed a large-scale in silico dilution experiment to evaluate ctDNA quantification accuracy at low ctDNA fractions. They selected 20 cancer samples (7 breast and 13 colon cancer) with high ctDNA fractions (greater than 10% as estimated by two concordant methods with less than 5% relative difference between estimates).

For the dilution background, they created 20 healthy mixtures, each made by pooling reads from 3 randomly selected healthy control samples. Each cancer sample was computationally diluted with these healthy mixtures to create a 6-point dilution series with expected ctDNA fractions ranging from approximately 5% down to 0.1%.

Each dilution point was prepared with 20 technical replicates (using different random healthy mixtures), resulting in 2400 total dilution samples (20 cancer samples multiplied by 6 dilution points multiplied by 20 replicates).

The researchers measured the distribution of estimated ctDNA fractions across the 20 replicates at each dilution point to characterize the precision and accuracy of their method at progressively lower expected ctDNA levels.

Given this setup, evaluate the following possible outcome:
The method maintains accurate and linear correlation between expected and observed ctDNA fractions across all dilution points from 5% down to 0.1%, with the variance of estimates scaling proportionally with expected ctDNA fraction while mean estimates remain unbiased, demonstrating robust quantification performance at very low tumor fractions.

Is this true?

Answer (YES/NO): NO